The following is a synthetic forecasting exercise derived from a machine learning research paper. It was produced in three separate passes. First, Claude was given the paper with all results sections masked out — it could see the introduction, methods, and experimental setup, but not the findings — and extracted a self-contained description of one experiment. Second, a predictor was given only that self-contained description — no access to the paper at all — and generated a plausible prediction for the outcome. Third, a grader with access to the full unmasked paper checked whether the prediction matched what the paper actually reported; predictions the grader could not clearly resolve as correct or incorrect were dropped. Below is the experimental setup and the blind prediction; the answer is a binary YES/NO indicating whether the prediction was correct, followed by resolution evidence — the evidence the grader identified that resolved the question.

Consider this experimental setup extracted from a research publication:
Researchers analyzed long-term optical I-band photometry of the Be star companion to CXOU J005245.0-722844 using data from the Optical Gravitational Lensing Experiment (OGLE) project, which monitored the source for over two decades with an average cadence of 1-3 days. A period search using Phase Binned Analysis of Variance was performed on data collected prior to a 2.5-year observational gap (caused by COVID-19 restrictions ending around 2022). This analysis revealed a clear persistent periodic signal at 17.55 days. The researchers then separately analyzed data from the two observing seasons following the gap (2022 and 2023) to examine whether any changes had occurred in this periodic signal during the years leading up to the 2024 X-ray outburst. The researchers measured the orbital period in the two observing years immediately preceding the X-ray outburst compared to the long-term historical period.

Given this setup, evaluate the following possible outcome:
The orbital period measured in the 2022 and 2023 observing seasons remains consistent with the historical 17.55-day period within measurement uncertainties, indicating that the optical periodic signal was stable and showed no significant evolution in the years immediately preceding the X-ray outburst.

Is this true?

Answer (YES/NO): NO